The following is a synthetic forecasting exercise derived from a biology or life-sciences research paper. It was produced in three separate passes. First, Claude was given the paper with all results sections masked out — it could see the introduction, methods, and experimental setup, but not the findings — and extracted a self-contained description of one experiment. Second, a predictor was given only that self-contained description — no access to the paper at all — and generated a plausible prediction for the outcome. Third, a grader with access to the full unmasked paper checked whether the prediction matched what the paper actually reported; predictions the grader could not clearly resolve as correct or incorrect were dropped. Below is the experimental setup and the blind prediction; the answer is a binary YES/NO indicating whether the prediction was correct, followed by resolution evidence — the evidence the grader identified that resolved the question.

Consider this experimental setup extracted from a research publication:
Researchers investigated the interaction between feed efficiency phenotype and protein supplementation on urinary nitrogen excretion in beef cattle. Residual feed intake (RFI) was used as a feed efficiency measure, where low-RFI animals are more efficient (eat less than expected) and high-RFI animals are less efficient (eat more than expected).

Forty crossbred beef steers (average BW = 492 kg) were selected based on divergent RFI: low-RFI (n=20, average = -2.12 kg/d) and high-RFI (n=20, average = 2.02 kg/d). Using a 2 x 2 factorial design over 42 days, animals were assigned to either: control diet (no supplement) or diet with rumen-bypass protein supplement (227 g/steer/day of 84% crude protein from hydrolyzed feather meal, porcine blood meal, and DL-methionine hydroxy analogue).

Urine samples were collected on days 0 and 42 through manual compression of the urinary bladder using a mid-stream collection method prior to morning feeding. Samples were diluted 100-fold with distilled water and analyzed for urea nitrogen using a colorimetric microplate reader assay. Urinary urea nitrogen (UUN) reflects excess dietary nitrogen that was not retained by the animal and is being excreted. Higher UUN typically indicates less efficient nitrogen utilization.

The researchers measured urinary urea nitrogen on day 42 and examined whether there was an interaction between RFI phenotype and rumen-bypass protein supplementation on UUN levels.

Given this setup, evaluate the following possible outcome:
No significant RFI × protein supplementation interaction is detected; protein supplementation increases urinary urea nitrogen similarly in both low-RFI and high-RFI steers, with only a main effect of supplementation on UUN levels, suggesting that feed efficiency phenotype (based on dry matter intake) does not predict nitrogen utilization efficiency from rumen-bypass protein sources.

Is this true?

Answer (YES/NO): NO